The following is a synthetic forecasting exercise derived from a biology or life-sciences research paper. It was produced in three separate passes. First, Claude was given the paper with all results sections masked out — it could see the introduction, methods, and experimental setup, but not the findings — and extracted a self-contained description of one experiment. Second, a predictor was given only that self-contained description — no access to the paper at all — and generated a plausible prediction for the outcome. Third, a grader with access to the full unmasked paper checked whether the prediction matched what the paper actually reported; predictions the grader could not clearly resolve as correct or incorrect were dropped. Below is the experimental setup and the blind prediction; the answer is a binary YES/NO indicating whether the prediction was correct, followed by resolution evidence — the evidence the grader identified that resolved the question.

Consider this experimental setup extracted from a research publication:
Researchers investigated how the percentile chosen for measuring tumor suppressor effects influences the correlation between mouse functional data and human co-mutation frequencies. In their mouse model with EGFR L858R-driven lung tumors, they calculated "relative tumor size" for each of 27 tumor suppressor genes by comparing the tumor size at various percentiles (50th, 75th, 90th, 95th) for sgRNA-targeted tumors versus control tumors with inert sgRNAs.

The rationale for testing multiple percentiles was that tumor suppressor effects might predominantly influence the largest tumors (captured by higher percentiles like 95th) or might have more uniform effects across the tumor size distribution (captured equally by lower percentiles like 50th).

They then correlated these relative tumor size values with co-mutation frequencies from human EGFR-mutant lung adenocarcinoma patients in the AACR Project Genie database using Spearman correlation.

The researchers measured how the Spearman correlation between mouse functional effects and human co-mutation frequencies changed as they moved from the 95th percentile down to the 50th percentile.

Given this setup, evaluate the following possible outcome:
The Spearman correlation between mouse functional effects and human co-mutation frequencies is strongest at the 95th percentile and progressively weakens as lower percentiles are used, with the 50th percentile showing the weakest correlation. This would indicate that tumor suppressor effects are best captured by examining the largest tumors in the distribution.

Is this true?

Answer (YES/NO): YES